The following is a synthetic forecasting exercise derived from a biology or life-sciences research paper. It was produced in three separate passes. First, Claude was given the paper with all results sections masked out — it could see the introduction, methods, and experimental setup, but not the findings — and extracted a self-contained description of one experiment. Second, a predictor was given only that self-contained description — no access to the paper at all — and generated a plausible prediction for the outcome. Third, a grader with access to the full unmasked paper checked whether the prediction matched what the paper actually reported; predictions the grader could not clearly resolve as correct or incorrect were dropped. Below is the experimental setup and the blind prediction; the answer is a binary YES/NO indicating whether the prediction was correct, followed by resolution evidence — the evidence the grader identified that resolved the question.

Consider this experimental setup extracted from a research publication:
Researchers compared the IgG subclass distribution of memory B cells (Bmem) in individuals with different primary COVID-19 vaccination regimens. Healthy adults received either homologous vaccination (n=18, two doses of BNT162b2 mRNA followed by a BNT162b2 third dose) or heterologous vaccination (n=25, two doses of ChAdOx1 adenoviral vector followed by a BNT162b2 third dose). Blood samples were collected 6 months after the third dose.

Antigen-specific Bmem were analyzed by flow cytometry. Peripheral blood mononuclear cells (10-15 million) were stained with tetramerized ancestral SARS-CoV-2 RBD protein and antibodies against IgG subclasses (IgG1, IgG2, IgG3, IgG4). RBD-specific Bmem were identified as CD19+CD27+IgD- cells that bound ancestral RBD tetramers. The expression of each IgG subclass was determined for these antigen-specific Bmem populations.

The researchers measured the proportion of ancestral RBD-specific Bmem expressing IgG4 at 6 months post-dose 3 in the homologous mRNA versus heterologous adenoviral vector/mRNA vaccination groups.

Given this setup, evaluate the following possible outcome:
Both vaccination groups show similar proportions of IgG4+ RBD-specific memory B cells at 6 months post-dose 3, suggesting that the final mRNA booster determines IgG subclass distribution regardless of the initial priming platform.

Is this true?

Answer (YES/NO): NO